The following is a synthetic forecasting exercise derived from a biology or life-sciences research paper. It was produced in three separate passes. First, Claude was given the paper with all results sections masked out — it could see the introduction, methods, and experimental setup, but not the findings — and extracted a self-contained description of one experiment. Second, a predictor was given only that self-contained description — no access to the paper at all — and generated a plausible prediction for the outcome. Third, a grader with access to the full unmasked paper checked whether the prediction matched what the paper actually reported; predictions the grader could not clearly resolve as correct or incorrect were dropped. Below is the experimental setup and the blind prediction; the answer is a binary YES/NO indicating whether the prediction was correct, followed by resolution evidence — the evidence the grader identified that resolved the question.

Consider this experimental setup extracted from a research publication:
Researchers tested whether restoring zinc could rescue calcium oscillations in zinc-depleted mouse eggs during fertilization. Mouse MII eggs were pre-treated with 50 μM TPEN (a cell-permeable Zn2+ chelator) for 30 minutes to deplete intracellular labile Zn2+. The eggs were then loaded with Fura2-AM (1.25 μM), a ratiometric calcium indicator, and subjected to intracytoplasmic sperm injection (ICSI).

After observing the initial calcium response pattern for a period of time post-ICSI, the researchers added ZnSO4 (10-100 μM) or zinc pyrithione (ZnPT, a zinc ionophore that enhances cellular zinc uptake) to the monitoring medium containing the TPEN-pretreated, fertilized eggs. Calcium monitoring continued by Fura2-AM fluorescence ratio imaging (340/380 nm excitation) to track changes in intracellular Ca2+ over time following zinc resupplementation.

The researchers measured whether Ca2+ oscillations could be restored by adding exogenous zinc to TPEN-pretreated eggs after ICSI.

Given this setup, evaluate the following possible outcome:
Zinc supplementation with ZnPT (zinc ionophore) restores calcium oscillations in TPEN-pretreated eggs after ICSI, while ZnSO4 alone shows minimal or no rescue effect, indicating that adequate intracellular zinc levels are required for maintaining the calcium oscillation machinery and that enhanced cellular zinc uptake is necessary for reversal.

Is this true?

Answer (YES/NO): NO